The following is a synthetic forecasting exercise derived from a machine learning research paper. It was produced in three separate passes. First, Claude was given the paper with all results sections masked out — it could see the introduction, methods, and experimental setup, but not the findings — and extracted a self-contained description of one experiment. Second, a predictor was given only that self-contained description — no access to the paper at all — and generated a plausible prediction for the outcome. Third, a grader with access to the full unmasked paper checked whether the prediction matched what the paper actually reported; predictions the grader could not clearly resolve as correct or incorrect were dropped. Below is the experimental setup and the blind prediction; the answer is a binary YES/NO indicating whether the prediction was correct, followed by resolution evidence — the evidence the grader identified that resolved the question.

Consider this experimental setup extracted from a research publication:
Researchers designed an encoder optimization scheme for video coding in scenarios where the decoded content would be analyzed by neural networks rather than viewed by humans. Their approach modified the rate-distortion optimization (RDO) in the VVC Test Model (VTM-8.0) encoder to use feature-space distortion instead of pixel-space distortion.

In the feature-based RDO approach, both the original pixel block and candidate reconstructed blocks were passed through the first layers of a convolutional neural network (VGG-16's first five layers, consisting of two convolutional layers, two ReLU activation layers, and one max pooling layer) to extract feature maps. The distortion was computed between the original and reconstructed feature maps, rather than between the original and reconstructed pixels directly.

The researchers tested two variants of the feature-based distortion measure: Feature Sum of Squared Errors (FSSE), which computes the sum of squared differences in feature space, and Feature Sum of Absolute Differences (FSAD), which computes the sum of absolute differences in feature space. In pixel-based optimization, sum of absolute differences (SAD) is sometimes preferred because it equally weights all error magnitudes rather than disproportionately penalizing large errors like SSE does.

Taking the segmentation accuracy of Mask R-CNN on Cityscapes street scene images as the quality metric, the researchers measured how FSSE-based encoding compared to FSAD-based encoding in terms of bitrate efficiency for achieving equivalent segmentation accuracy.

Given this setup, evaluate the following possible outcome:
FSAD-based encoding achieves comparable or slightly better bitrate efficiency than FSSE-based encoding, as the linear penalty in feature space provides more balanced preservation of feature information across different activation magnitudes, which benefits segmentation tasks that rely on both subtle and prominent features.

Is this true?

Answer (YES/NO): NO